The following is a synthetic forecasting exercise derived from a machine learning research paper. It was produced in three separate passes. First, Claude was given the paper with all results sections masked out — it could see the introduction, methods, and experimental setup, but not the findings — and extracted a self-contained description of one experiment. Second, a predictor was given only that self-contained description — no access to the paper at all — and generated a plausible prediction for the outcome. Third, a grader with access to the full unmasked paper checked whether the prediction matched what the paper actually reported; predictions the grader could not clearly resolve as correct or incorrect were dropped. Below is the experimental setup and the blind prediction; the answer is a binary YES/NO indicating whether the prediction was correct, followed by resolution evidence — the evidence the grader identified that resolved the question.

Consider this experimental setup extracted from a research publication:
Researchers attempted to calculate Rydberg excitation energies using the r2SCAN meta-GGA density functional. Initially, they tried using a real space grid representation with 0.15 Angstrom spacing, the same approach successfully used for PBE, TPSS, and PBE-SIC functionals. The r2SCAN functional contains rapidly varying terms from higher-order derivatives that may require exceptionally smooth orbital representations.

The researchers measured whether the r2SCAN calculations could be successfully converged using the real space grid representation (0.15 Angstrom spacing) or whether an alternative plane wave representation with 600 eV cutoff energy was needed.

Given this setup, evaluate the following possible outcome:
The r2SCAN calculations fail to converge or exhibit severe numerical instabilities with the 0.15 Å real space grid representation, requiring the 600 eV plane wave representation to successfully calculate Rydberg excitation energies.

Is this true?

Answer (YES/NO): YES